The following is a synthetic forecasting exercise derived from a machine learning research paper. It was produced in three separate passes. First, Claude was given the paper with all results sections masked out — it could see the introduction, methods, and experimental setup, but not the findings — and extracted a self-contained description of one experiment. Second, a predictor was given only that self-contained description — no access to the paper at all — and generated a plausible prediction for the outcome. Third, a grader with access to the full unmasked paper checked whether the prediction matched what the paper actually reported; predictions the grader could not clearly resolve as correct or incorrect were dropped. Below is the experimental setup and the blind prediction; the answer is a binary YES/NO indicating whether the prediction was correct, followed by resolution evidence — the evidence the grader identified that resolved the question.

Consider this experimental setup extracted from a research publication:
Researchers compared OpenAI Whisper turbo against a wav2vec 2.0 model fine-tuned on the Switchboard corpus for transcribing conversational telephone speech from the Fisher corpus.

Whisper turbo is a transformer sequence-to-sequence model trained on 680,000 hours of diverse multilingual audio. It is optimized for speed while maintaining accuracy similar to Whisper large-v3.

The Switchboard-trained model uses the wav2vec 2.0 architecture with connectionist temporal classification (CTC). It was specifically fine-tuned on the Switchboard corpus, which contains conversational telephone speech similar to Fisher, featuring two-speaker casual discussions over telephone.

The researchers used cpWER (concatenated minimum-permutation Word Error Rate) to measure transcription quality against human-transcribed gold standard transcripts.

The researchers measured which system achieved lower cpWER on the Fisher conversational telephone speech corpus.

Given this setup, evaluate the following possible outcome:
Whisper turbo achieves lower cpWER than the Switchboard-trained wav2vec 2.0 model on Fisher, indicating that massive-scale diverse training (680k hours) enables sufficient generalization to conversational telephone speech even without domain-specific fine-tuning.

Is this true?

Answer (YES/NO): NO